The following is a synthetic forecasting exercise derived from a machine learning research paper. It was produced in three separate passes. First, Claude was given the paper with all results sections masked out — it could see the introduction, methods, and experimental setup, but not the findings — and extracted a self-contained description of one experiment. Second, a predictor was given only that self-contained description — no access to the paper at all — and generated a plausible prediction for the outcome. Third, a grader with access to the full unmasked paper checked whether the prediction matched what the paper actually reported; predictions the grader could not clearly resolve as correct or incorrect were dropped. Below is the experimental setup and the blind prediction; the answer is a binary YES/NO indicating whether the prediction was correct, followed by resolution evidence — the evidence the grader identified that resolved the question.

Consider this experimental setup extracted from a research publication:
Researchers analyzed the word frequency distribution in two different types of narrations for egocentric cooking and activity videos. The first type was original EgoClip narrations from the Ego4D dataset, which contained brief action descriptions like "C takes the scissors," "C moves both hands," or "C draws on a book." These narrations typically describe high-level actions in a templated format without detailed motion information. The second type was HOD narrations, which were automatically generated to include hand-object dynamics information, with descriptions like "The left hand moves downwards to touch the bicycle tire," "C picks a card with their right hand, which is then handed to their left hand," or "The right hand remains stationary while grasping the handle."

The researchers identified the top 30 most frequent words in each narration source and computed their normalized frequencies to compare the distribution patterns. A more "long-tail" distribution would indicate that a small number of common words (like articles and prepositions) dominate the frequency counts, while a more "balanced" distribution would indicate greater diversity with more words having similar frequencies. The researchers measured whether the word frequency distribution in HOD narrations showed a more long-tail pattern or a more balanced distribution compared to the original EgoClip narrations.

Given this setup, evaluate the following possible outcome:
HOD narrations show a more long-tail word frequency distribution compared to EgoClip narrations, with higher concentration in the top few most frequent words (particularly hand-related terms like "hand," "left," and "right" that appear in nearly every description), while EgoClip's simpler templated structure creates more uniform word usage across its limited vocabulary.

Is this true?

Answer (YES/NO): NO